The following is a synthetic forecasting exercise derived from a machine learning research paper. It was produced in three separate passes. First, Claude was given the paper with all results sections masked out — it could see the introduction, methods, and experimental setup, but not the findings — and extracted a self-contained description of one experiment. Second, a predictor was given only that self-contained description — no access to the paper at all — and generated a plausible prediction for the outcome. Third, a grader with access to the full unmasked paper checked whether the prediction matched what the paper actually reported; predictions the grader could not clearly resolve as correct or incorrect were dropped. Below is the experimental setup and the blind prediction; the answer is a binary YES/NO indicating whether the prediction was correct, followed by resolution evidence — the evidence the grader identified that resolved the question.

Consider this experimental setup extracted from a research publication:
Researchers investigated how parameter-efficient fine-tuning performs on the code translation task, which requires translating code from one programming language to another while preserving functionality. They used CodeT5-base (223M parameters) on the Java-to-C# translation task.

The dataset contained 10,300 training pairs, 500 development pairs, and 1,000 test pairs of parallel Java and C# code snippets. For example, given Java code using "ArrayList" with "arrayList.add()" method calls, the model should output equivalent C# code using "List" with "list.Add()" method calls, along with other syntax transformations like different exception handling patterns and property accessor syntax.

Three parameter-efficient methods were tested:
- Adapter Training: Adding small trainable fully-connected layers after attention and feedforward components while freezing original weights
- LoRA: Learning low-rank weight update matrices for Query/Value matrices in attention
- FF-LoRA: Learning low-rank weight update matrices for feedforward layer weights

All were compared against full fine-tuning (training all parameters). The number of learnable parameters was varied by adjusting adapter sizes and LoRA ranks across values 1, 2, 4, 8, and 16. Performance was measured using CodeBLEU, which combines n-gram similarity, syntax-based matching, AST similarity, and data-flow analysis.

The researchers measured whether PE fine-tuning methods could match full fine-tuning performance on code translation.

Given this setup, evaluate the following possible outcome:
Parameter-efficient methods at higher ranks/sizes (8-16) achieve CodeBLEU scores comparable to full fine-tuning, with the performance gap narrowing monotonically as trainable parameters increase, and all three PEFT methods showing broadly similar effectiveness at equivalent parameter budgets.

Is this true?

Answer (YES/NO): NO